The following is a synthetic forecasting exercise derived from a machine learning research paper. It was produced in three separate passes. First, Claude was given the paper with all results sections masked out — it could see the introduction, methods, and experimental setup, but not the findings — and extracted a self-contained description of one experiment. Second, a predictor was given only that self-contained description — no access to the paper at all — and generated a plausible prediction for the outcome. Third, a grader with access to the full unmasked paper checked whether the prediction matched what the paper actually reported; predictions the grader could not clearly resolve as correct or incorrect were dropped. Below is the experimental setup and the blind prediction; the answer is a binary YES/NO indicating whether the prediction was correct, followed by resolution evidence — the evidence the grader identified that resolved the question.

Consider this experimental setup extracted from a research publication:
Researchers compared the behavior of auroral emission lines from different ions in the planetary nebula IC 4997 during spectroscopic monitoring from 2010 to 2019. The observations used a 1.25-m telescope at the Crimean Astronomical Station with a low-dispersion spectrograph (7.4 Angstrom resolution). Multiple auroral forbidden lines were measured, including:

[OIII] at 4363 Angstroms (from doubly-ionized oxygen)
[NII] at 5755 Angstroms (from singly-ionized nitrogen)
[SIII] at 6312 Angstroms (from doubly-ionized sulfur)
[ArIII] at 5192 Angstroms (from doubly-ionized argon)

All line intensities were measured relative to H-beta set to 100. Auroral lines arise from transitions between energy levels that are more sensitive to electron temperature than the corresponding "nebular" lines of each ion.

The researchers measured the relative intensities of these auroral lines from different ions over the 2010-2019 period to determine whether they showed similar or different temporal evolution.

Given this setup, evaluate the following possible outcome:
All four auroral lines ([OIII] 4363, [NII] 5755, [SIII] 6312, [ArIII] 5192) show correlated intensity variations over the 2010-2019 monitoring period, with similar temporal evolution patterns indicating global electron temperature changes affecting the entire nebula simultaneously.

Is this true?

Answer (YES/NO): NO